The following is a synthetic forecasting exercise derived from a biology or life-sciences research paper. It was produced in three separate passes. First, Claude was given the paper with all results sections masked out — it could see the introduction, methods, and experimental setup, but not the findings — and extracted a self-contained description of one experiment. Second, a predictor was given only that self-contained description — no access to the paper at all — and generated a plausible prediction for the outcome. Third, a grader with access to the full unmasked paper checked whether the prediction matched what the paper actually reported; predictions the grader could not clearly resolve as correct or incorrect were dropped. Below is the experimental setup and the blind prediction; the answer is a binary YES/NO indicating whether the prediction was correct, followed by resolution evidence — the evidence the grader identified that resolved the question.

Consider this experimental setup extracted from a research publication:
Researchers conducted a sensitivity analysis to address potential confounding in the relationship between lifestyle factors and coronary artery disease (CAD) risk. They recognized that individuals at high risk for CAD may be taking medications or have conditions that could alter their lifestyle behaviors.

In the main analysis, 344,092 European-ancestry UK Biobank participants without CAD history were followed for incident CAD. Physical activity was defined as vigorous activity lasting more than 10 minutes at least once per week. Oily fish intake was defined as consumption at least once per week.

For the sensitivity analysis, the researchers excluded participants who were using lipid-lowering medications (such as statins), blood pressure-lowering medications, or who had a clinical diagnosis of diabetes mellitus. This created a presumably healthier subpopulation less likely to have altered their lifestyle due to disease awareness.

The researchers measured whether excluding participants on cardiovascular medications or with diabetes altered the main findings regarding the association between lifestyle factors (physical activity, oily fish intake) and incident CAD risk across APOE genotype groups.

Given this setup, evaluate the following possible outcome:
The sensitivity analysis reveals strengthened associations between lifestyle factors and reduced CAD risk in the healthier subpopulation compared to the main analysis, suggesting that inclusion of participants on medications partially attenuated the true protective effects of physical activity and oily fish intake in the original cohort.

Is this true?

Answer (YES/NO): NO